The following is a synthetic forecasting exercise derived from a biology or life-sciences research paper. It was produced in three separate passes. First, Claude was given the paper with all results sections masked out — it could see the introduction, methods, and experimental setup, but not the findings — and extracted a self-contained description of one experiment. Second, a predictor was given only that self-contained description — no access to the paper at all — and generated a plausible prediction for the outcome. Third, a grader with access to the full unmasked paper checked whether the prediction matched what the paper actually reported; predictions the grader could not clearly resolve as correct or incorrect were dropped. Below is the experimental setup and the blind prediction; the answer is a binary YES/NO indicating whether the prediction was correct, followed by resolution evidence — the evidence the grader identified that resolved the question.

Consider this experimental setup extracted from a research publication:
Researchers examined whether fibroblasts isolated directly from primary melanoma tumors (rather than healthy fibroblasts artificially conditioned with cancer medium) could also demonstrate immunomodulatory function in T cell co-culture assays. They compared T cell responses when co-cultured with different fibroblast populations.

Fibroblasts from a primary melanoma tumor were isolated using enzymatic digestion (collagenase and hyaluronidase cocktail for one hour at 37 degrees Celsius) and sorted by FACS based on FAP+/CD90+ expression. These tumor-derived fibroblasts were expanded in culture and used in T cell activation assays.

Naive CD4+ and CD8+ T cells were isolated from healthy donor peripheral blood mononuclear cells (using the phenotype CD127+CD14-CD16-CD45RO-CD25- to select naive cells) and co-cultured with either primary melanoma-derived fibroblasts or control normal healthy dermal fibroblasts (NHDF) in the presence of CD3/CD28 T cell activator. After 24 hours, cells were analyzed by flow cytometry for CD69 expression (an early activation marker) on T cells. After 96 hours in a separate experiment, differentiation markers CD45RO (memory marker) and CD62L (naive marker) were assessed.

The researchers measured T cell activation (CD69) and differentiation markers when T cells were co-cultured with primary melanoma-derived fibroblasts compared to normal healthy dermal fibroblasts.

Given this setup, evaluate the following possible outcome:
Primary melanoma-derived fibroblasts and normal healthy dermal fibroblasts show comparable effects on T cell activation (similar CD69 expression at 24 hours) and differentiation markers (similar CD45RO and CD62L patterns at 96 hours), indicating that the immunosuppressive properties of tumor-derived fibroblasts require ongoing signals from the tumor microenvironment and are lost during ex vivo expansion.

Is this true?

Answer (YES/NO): NO